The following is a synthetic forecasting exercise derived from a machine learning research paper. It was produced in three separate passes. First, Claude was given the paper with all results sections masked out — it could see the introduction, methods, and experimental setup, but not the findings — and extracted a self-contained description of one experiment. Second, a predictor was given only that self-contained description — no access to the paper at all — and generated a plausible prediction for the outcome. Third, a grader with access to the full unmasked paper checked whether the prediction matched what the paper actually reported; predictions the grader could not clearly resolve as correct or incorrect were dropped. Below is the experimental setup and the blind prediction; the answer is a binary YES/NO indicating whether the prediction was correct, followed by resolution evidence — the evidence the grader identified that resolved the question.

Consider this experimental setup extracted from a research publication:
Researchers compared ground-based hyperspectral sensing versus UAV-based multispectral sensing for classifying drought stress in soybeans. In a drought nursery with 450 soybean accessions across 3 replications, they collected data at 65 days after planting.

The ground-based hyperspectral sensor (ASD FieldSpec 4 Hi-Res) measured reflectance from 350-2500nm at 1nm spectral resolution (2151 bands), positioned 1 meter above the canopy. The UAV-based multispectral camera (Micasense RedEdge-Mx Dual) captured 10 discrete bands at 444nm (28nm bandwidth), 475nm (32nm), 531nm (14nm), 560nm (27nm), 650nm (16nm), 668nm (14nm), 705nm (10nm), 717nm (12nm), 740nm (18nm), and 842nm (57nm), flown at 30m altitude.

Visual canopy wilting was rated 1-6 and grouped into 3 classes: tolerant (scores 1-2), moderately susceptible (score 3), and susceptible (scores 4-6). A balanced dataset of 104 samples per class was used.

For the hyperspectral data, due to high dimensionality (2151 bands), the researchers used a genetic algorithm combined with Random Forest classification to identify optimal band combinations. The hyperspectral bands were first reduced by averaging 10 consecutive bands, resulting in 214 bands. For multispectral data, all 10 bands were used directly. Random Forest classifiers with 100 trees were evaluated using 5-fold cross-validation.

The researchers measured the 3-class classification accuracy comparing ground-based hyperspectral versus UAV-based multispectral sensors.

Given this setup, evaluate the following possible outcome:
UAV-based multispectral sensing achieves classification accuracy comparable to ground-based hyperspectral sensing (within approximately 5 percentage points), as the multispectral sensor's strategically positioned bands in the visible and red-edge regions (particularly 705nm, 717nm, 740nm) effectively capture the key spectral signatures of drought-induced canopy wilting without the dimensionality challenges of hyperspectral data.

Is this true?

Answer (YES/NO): NO